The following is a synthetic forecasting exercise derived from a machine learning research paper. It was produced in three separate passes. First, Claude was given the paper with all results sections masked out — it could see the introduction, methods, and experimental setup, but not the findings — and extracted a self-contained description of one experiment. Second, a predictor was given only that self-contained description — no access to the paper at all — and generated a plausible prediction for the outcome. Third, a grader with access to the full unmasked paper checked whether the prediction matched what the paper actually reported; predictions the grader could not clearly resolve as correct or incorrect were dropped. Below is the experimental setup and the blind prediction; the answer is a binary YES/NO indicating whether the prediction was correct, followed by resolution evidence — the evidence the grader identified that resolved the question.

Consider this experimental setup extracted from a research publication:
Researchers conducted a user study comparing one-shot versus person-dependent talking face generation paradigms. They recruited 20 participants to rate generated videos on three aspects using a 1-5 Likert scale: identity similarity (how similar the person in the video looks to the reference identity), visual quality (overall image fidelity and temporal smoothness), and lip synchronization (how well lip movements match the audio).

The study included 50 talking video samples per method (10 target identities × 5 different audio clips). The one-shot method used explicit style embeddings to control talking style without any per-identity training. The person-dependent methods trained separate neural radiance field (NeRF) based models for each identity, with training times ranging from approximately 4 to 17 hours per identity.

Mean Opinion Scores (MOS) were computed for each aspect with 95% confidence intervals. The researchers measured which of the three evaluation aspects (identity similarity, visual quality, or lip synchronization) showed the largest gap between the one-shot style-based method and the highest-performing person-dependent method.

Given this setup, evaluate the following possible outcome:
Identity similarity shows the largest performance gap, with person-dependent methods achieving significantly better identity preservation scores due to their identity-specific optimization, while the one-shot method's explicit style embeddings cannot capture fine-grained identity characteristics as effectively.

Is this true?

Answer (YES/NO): YES